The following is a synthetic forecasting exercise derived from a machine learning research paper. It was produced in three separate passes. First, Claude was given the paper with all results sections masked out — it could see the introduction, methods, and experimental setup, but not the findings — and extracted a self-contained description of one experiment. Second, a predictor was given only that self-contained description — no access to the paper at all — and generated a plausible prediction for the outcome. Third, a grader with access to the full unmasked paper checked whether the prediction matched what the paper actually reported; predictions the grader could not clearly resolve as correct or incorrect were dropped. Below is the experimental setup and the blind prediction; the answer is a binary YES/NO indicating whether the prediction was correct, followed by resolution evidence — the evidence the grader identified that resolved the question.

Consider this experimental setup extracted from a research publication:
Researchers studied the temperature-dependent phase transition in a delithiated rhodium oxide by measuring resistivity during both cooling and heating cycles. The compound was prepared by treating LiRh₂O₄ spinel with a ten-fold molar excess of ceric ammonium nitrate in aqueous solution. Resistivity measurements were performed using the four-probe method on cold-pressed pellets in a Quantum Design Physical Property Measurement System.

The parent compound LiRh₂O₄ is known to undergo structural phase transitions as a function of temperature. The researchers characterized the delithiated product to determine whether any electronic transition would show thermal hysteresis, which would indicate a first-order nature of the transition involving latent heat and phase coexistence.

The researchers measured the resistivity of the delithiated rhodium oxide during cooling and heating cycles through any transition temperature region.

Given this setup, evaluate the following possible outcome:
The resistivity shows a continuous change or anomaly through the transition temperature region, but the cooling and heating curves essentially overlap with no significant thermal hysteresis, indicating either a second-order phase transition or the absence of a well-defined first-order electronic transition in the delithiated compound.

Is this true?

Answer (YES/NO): NO